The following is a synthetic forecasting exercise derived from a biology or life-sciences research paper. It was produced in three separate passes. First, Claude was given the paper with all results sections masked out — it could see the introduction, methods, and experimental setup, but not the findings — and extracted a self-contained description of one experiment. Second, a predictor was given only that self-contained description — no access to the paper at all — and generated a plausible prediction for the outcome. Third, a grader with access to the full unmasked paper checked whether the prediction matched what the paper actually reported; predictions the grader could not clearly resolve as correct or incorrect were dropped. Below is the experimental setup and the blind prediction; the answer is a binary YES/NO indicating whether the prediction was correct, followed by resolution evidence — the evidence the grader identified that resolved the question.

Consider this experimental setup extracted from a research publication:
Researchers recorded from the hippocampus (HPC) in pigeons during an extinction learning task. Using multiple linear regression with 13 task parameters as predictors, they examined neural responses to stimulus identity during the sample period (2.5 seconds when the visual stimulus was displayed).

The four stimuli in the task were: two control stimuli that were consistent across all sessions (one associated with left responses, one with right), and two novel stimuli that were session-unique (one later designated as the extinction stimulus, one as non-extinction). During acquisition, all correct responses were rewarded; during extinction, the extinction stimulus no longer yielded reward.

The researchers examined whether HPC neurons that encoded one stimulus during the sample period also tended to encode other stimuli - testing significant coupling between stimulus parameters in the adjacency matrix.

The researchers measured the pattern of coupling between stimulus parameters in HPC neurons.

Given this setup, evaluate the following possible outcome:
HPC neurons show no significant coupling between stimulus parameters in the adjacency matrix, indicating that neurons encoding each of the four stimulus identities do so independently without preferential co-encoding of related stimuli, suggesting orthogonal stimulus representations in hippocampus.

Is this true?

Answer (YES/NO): NO